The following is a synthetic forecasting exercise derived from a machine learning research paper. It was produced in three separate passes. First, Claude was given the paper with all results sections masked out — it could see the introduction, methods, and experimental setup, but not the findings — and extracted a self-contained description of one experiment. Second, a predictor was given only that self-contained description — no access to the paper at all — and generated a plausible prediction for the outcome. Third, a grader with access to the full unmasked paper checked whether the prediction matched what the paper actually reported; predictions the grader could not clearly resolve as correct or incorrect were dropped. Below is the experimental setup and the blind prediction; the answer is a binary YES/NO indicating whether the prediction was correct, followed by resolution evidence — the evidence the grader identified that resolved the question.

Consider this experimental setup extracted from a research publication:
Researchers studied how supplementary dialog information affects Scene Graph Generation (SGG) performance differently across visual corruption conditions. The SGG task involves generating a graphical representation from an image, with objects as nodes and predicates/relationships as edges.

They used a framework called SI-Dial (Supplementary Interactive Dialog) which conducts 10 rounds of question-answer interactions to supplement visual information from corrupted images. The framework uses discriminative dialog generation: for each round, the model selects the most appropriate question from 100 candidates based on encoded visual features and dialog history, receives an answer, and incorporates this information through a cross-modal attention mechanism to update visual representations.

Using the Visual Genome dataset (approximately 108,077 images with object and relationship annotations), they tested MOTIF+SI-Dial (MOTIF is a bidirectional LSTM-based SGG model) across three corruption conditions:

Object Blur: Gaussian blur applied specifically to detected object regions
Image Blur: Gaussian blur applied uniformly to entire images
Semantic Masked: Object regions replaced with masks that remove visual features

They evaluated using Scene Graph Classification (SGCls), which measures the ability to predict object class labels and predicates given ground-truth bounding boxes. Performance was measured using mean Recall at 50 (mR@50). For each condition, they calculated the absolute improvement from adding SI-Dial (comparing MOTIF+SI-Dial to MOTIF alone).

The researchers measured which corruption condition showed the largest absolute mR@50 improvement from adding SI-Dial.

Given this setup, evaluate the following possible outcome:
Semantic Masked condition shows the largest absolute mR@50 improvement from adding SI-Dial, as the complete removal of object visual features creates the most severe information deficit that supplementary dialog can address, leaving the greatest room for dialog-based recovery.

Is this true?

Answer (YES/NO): NO